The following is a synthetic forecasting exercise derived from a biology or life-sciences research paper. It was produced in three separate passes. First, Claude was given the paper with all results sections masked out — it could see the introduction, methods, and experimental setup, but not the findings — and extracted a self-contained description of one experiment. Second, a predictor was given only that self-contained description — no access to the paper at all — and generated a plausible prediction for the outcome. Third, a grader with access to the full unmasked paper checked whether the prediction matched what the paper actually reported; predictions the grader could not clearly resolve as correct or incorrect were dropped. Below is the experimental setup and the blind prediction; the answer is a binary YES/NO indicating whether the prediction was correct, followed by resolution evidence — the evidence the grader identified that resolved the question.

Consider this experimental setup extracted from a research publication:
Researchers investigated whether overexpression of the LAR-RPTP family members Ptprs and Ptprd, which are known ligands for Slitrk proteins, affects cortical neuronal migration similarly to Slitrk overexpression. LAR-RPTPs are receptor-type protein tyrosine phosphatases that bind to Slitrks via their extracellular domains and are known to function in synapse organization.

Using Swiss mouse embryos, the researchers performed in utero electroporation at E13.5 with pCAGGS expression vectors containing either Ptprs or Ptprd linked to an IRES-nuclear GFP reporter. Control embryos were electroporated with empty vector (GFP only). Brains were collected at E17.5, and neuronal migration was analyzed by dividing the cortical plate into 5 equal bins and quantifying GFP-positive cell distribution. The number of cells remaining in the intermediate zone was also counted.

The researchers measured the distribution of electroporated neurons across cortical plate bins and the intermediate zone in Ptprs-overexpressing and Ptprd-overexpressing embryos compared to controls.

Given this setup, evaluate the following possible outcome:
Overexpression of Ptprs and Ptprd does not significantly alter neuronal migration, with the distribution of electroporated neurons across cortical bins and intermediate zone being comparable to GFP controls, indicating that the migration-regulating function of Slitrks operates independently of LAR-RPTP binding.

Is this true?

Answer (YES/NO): NO